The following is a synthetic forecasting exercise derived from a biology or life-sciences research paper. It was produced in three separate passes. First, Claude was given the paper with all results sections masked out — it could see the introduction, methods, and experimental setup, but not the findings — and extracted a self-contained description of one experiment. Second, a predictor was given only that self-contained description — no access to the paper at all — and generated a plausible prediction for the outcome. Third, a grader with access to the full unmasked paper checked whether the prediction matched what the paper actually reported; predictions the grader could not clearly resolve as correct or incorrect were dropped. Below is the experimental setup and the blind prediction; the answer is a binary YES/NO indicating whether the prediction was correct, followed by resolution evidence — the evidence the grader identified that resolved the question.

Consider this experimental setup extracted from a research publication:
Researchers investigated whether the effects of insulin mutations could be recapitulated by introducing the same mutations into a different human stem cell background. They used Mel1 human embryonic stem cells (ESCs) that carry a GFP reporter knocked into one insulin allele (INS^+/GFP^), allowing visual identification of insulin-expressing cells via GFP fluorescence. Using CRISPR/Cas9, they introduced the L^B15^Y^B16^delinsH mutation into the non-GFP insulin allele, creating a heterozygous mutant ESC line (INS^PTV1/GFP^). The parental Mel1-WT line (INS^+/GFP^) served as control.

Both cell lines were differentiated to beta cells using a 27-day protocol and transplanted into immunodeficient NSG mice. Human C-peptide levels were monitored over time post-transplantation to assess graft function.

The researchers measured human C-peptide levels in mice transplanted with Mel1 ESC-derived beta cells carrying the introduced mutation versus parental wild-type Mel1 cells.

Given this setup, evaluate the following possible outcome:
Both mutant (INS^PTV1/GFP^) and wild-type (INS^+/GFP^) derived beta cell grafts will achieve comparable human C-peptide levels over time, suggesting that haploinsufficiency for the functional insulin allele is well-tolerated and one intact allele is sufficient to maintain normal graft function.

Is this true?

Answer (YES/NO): NO